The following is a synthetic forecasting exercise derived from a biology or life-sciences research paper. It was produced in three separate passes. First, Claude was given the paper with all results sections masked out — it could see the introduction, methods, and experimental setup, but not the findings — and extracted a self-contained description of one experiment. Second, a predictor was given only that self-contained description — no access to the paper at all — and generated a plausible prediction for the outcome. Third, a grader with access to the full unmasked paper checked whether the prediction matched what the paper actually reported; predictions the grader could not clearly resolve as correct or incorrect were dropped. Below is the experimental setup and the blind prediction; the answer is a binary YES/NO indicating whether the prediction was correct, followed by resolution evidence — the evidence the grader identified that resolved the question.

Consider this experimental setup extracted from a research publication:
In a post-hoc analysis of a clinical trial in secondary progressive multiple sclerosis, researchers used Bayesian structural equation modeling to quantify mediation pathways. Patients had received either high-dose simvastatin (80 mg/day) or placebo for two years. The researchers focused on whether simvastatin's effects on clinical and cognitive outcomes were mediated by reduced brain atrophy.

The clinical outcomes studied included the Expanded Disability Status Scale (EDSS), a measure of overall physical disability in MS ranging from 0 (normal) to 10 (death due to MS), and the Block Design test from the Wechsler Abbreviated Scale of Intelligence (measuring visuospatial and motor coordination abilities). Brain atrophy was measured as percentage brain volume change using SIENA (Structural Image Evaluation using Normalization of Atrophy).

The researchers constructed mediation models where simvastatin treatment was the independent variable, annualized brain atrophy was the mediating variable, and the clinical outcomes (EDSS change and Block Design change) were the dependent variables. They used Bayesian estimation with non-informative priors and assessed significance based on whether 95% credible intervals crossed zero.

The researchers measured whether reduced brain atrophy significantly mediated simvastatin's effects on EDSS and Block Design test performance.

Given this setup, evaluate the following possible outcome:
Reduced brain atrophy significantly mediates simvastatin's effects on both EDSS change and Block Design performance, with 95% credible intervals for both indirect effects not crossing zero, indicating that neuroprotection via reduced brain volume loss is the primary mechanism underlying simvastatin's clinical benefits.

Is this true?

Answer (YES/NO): NO